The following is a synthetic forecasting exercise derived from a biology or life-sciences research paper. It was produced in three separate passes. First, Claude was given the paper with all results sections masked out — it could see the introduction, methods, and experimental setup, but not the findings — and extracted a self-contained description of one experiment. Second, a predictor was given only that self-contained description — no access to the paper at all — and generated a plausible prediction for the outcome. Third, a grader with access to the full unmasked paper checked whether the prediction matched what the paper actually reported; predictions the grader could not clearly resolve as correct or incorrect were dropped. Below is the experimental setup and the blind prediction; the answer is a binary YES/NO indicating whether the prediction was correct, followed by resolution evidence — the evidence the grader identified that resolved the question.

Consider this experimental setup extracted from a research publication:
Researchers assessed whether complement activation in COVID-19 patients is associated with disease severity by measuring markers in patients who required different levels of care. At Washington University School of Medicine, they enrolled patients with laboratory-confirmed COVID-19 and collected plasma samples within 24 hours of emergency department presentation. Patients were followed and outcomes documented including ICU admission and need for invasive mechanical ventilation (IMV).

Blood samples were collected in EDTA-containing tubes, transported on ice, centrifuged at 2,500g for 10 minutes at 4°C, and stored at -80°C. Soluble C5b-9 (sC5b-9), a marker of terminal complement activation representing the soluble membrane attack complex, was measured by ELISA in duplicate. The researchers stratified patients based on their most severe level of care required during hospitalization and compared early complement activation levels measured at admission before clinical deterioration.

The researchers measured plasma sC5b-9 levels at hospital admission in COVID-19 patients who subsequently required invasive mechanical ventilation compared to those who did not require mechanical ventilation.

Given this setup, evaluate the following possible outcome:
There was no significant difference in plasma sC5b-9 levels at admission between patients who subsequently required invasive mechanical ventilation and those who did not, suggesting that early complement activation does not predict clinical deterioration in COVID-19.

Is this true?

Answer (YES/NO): NO